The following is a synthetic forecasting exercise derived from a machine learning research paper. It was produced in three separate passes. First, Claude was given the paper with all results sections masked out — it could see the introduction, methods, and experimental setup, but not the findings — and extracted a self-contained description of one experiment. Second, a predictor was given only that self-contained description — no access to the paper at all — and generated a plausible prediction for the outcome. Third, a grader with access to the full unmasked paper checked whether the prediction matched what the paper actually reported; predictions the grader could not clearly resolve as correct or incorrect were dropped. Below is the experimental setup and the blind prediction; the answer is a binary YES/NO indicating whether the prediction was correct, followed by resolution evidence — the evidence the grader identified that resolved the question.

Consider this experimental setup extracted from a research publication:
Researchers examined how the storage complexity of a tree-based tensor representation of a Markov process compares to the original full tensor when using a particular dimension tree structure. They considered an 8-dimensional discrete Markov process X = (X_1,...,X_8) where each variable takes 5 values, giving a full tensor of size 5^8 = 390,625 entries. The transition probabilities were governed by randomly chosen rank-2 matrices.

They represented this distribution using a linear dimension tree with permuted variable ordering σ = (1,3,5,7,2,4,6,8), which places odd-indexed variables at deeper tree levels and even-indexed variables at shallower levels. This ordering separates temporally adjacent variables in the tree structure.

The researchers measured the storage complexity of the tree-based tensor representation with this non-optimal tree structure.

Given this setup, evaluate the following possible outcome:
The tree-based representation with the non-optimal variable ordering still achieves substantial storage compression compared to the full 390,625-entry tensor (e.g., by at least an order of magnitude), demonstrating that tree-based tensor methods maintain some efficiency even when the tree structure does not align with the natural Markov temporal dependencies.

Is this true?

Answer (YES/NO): YES